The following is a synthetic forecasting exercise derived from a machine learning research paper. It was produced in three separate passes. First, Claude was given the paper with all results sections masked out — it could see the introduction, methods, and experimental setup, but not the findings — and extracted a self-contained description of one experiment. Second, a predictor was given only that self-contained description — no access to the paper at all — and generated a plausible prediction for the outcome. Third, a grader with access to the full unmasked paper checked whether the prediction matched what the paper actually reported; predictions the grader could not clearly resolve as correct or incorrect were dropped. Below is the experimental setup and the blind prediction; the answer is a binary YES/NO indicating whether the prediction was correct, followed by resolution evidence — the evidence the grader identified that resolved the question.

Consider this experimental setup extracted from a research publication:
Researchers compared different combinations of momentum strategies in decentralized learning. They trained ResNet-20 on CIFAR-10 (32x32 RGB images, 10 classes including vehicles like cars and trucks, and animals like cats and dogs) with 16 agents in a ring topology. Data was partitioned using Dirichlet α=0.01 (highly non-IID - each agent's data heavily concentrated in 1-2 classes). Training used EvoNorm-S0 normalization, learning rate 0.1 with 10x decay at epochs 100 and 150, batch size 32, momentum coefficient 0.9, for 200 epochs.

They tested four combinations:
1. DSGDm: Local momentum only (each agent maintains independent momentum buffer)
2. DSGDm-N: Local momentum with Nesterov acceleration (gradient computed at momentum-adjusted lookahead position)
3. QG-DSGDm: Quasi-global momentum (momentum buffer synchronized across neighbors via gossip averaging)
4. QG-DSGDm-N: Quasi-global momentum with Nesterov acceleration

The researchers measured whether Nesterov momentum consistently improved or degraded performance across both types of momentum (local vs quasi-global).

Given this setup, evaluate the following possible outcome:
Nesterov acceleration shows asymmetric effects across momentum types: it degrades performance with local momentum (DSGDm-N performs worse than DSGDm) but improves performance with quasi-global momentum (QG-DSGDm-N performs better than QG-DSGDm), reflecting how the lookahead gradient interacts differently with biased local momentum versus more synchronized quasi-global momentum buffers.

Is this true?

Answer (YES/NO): NO